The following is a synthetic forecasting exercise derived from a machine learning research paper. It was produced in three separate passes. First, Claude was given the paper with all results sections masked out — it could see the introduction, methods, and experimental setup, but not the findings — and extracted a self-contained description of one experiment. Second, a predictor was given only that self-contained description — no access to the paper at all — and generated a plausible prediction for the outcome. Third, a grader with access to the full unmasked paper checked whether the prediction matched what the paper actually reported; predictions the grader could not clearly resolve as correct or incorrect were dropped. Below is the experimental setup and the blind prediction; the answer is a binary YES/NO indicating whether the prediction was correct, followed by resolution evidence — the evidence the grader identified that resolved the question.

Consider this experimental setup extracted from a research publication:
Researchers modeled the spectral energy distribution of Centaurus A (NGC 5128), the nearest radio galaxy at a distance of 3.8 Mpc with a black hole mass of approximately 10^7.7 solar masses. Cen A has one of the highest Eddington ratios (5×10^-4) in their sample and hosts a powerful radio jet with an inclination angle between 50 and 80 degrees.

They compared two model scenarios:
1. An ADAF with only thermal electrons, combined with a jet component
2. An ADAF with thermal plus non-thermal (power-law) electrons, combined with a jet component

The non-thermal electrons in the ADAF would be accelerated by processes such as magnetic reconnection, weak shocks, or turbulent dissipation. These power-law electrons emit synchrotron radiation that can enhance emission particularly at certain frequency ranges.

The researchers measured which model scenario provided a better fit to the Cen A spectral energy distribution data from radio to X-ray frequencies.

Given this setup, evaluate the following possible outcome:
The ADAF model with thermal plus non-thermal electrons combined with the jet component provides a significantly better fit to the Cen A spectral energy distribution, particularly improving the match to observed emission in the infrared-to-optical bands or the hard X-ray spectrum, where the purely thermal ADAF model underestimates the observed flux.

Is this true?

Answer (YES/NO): YES